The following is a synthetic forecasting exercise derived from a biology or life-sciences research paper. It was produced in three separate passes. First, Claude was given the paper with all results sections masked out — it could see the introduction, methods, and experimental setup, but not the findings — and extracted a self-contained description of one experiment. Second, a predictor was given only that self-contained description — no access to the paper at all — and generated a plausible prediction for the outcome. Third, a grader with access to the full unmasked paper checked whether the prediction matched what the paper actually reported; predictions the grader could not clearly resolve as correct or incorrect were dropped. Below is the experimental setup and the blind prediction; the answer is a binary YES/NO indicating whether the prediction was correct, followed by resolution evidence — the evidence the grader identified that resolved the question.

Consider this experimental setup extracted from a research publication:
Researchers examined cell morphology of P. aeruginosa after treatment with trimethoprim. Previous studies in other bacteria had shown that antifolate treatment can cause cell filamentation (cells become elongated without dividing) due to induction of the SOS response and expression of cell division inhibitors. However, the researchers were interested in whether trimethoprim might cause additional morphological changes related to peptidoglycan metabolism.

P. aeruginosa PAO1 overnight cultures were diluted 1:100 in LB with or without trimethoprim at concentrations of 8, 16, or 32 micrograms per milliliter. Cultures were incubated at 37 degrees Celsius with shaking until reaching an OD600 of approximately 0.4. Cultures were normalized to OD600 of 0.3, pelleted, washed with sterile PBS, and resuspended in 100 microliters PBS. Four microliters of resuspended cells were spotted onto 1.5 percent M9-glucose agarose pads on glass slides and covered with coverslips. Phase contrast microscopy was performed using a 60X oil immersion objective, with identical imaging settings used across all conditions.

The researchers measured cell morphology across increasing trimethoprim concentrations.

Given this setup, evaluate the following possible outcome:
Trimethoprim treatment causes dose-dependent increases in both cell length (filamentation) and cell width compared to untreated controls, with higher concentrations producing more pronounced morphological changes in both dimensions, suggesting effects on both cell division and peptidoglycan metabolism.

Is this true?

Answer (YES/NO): NO